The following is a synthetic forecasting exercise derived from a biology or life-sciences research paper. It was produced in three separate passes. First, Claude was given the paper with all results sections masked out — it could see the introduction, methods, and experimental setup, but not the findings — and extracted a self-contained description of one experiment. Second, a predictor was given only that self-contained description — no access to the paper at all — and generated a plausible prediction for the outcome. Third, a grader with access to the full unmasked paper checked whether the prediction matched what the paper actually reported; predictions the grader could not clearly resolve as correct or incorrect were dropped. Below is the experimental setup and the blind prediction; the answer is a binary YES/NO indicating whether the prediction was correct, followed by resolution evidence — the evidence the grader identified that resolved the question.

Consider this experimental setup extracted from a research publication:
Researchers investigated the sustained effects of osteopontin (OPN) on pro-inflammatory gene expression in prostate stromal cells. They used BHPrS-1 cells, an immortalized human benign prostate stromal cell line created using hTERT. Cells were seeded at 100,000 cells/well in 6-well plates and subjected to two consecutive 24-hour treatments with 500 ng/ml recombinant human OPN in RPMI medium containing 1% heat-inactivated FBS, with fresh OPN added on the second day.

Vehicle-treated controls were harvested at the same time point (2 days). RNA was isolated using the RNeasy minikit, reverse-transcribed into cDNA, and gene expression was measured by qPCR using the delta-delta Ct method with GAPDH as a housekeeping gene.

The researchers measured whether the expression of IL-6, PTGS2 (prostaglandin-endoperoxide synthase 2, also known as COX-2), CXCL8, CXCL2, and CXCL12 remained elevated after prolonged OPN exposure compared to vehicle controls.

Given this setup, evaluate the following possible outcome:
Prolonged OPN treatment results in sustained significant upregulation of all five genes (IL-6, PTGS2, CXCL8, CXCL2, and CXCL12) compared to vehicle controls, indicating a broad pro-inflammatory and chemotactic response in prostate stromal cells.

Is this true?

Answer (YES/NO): NO